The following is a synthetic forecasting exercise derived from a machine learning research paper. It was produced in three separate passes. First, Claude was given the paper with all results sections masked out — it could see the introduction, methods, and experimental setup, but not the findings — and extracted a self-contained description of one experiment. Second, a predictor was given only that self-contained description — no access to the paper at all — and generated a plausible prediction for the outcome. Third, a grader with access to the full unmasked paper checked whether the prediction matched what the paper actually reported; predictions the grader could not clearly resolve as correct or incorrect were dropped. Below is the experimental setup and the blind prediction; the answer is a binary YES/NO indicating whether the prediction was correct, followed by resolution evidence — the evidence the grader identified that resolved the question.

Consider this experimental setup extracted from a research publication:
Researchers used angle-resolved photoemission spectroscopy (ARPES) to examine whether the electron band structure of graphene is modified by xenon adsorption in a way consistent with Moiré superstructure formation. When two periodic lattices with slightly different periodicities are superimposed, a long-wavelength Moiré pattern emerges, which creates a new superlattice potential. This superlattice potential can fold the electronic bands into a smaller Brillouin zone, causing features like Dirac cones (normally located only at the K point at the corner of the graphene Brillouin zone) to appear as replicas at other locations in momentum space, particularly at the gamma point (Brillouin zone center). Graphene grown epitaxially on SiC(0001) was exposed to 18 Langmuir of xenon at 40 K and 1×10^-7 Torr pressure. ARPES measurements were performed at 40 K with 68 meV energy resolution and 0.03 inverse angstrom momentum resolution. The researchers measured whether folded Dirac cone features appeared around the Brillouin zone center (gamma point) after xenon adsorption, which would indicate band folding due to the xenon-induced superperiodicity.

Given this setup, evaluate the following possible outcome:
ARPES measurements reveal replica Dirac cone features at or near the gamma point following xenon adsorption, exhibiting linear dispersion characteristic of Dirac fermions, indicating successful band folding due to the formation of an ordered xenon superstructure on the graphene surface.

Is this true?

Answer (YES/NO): YES